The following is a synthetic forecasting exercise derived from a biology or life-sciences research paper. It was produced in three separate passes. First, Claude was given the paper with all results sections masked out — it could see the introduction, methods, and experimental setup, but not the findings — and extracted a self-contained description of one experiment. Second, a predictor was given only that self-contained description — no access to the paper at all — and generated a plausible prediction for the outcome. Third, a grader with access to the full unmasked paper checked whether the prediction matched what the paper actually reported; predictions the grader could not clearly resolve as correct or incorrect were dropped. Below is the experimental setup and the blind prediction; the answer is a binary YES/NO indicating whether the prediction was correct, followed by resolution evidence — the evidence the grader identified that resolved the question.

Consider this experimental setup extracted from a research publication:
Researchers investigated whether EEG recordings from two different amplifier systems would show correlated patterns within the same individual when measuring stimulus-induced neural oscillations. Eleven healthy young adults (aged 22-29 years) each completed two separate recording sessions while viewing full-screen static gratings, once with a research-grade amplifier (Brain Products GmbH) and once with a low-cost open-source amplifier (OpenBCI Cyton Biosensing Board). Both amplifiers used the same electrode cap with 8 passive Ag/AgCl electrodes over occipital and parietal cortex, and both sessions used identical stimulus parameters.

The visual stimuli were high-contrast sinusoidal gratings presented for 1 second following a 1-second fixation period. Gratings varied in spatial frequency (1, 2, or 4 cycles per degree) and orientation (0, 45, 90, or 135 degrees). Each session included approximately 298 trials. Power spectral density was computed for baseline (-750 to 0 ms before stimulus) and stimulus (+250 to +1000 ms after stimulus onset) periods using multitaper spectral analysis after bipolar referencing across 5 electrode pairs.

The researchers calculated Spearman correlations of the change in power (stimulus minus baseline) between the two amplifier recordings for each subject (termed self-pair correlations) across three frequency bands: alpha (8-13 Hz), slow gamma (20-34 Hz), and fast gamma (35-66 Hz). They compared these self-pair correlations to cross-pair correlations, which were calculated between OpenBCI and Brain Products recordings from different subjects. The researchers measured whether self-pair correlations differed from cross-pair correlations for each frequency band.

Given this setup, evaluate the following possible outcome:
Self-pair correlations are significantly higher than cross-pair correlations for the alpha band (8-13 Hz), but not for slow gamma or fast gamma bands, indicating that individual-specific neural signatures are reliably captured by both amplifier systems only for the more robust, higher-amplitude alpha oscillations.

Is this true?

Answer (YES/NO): NO